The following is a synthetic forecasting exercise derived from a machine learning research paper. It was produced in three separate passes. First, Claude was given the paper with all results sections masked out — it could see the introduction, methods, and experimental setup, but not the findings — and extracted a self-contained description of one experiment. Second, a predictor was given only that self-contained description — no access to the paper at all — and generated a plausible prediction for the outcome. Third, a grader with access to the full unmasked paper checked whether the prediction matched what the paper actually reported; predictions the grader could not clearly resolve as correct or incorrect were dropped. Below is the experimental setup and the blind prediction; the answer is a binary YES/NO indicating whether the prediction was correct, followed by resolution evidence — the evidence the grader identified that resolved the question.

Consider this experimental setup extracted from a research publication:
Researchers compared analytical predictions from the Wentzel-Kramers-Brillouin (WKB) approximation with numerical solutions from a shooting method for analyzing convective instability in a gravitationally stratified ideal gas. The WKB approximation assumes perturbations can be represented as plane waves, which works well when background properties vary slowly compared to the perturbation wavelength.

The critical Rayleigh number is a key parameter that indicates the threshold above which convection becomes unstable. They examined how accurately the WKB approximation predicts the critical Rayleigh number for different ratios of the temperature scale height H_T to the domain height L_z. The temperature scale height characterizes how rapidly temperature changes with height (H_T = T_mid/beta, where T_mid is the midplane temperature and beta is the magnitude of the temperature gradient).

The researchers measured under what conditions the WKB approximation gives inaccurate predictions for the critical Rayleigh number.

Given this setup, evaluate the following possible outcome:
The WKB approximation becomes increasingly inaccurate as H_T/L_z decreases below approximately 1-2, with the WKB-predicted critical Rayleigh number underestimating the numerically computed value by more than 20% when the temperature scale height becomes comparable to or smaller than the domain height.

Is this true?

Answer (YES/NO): YES